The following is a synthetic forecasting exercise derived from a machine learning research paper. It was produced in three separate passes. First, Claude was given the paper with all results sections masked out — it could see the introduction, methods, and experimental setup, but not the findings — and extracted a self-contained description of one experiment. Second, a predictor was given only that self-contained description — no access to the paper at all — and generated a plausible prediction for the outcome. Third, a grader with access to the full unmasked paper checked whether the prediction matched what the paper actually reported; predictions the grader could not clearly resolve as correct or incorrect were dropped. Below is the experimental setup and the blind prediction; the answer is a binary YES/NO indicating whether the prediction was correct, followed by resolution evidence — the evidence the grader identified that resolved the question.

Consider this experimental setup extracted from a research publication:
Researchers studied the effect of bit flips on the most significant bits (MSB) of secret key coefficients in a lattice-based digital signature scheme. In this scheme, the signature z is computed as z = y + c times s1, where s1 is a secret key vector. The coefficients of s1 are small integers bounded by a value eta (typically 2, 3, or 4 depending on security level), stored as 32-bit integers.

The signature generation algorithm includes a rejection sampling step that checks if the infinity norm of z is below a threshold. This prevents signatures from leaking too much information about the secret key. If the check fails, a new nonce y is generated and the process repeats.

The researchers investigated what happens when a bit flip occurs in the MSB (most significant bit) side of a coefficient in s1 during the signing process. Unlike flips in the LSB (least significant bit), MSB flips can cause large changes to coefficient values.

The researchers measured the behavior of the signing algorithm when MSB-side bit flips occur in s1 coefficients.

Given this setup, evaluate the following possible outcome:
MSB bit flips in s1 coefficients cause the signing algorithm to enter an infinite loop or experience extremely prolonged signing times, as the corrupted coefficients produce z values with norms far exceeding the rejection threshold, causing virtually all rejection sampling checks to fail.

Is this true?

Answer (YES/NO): YES